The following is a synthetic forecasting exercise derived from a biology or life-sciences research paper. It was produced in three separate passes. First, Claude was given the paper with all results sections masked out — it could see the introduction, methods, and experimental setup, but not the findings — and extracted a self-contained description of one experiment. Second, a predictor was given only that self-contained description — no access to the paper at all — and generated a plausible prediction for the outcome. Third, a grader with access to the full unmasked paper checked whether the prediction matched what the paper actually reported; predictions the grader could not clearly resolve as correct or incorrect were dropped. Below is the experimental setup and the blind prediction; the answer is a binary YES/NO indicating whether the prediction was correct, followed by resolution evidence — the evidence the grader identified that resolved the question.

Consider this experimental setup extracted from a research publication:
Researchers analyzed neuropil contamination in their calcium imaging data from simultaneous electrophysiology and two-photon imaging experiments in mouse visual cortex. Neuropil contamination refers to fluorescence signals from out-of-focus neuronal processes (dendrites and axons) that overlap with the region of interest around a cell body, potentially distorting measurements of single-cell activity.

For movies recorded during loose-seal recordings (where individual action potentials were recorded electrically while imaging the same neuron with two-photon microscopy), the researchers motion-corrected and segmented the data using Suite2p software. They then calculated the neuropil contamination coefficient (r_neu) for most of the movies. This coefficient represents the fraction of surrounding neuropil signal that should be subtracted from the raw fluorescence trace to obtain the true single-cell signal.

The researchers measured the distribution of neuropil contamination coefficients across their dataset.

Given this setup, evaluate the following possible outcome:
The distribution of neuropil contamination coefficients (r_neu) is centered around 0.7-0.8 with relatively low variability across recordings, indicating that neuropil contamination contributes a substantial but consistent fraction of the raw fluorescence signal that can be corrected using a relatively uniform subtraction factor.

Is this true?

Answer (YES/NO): YES